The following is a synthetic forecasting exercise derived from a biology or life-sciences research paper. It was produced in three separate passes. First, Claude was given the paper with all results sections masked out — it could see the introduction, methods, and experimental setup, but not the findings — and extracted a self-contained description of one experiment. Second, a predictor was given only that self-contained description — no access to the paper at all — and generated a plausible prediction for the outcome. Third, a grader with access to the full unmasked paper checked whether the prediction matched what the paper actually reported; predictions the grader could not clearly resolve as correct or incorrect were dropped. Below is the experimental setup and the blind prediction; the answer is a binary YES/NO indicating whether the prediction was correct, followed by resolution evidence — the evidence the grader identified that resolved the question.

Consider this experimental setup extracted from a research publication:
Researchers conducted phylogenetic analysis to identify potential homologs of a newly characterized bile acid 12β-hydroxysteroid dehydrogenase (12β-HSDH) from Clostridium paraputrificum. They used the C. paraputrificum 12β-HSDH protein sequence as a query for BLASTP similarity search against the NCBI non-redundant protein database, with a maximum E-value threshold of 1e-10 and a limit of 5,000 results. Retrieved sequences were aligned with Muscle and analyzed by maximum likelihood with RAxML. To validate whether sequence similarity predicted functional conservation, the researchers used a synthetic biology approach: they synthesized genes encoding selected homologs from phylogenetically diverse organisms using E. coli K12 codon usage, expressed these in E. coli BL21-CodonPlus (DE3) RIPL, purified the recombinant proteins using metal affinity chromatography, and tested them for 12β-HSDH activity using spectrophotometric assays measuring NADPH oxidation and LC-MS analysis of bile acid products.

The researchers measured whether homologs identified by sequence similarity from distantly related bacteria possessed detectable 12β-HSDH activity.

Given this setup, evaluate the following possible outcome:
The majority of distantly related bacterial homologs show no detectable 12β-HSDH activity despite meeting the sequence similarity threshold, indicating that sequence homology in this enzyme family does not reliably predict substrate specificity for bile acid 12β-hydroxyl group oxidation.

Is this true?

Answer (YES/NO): NO